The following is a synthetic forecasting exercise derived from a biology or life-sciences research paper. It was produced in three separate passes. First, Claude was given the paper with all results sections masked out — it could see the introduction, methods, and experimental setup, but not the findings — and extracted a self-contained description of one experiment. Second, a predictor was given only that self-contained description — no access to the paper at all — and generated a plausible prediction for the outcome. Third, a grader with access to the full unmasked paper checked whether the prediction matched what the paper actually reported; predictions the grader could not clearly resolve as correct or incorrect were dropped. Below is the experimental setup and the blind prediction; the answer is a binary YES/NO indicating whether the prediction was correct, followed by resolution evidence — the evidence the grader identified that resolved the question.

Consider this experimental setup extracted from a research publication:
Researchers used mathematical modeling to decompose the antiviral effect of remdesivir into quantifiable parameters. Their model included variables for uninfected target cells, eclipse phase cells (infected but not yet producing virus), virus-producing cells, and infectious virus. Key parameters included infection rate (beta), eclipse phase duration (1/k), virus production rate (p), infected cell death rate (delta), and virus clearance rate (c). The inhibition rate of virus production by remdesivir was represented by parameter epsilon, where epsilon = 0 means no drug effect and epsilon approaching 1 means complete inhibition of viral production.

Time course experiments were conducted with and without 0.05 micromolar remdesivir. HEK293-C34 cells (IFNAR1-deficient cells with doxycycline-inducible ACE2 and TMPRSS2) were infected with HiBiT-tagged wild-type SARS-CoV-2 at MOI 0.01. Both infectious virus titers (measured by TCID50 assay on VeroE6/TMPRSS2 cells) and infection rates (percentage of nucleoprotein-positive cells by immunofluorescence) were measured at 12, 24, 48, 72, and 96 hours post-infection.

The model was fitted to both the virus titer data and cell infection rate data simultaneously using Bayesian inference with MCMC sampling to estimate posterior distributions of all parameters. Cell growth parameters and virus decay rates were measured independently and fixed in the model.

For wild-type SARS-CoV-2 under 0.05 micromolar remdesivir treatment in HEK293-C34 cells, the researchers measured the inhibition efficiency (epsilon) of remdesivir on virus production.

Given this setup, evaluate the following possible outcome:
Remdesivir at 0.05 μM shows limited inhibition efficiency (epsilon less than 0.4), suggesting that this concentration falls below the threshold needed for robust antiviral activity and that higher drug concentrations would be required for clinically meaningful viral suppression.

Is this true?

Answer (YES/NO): NO